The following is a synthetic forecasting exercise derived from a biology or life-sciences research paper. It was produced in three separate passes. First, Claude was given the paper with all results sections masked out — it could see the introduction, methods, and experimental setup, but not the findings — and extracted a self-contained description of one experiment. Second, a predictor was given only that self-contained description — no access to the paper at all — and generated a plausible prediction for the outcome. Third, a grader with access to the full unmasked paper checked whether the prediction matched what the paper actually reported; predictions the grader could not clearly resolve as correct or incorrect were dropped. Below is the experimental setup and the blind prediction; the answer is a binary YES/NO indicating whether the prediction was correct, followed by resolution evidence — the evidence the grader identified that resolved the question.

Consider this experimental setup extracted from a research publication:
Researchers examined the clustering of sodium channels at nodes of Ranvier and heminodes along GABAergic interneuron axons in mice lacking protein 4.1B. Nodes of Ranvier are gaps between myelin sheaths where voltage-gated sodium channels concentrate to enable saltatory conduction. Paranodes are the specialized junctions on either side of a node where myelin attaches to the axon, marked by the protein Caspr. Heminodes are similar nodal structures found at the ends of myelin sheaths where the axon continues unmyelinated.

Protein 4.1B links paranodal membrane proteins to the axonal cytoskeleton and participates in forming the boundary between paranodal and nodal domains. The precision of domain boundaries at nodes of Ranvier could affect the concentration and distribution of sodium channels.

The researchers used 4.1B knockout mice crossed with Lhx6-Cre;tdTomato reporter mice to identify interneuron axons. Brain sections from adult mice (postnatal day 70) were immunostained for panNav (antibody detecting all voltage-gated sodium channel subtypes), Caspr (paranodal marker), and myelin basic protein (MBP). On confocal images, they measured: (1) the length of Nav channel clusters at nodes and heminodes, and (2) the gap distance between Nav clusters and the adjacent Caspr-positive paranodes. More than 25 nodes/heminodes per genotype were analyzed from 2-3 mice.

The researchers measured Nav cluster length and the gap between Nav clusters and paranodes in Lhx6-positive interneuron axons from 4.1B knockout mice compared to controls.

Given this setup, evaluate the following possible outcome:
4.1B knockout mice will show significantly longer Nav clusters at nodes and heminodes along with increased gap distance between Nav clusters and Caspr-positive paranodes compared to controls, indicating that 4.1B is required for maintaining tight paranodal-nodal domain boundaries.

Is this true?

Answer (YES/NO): NO